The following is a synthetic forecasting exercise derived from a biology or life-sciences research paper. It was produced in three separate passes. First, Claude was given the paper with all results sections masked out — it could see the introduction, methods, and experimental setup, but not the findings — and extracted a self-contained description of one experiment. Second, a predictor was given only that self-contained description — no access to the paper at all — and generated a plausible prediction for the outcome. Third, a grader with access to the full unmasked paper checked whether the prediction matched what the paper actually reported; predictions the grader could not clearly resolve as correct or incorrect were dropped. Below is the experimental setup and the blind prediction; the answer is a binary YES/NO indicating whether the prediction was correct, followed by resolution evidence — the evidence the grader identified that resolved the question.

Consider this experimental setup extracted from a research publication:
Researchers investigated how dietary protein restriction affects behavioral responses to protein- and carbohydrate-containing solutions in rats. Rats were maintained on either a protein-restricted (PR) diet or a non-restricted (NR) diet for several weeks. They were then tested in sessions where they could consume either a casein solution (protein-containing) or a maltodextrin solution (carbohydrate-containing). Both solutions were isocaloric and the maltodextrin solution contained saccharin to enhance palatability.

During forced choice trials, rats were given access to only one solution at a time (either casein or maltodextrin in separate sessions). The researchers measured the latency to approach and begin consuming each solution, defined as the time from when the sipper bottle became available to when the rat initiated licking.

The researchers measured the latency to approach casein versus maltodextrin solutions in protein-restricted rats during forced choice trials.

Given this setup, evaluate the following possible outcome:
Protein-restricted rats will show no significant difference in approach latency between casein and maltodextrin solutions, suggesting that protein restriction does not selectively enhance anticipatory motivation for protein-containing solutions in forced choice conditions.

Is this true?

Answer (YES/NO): NO